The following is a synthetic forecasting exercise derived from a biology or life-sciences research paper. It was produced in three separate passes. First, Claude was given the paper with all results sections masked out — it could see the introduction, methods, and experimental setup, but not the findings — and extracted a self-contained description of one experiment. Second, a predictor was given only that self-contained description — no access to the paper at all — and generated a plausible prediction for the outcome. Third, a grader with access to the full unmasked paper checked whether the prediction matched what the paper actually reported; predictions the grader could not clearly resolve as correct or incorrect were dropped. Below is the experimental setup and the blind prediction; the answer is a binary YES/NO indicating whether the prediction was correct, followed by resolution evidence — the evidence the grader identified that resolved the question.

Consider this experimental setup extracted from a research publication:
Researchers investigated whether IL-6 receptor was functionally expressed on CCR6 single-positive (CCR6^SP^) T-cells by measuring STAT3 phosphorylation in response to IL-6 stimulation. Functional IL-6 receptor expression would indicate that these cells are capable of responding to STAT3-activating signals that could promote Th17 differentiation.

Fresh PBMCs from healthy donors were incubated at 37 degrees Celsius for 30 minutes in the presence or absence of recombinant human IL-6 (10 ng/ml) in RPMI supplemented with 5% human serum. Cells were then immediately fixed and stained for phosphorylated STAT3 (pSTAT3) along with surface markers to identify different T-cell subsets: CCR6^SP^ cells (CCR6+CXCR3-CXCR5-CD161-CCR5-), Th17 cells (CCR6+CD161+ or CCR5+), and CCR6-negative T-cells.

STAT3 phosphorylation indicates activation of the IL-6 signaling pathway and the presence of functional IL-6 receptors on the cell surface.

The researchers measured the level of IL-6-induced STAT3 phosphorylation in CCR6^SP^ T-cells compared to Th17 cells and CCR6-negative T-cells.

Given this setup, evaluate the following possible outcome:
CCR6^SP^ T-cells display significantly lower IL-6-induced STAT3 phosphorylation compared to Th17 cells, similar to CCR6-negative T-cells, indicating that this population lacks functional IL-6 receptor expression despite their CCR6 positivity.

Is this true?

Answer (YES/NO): NO